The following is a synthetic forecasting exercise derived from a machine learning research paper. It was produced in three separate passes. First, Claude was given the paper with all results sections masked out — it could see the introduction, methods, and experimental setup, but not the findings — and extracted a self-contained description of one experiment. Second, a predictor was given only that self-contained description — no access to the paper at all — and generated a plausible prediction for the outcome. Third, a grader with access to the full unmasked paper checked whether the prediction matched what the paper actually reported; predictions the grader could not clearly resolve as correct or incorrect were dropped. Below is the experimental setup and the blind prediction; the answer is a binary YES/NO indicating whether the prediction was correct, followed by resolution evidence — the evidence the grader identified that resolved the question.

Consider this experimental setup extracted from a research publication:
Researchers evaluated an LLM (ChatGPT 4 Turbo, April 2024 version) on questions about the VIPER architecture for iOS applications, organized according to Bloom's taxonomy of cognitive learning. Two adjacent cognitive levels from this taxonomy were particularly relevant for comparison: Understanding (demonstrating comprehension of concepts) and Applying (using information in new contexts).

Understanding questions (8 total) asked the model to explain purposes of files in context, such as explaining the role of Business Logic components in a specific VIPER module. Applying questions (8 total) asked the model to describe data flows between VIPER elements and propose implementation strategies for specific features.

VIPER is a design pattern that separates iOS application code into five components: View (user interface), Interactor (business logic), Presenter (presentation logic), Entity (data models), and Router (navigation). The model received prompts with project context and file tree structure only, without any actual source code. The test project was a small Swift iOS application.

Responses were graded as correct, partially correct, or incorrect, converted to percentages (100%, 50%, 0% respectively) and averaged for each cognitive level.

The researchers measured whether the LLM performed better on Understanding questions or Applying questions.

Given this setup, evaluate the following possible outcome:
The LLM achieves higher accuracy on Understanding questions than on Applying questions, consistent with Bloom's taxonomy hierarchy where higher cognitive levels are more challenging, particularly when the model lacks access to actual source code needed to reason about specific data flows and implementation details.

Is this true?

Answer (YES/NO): YES